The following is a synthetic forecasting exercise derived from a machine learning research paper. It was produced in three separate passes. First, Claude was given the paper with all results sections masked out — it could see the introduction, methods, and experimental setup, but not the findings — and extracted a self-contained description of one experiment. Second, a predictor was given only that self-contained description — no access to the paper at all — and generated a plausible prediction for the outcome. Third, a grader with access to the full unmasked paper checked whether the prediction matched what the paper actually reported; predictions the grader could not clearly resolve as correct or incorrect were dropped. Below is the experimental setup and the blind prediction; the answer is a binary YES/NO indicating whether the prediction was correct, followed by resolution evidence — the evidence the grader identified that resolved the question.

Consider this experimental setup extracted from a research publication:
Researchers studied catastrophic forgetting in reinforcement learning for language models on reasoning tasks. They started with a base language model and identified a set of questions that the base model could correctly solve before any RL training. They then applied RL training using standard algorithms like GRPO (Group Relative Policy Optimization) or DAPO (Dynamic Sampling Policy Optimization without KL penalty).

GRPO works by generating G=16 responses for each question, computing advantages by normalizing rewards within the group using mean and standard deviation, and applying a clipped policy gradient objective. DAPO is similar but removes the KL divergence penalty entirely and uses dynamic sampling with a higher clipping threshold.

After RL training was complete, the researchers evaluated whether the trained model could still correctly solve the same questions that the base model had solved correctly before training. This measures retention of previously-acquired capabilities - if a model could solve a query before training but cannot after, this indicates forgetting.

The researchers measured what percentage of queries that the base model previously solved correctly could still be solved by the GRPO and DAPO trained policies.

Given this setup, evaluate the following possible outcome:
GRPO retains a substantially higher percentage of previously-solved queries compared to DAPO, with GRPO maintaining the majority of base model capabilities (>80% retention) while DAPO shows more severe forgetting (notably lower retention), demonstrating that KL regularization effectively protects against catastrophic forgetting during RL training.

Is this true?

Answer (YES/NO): NO